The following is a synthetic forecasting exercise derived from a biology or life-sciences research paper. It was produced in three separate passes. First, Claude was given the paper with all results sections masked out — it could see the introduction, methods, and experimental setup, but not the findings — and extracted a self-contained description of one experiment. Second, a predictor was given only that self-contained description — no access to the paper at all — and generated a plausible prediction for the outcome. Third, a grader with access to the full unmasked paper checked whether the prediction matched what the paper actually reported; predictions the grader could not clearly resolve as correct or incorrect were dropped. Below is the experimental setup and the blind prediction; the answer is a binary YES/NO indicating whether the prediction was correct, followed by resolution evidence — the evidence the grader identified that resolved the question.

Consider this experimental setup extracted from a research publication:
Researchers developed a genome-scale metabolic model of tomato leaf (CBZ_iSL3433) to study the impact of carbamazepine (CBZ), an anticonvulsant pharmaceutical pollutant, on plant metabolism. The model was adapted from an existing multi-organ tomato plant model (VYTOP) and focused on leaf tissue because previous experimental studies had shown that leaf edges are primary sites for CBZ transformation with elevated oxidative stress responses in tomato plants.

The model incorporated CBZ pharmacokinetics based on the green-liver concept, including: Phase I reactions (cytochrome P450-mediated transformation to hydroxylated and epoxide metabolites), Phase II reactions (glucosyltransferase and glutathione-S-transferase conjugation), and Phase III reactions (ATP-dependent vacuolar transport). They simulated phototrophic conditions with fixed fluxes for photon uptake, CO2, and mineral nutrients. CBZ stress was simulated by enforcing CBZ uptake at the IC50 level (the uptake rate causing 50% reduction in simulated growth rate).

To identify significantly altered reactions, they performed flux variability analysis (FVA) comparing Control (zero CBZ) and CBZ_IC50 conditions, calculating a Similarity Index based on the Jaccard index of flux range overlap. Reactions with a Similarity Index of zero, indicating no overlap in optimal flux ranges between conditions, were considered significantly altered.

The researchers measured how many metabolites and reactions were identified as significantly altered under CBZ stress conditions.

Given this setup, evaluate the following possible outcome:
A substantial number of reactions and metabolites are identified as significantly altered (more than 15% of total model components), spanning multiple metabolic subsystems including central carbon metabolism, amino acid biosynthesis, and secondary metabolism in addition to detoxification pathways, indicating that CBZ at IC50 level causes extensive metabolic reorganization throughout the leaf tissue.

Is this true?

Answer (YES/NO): NO